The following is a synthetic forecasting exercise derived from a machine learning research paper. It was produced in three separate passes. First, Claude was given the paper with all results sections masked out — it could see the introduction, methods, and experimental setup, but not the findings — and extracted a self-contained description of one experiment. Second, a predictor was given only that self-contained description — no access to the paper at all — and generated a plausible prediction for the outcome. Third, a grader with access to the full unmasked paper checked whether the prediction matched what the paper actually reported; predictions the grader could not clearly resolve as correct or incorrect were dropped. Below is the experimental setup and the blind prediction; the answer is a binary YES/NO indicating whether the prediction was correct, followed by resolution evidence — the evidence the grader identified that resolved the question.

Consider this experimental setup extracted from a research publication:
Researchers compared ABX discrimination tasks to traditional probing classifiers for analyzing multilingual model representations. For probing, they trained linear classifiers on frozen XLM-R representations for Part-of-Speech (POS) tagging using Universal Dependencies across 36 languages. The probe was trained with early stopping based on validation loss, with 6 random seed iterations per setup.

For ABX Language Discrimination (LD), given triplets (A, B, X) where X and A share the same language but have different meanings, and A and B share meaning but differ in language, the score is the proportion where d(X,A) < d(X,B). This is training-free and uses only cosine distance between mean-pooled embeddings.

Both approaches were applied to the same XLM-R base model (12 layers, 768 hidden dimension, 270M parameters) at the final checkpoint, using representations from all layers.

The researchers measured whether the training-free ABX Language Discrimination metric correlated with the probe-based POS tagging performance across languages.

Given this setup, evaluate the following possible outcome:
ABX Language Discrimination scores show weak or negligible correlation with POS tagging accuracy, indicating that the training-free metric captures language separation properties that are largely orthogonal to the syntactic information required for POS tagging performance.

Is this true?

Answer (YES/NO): NO